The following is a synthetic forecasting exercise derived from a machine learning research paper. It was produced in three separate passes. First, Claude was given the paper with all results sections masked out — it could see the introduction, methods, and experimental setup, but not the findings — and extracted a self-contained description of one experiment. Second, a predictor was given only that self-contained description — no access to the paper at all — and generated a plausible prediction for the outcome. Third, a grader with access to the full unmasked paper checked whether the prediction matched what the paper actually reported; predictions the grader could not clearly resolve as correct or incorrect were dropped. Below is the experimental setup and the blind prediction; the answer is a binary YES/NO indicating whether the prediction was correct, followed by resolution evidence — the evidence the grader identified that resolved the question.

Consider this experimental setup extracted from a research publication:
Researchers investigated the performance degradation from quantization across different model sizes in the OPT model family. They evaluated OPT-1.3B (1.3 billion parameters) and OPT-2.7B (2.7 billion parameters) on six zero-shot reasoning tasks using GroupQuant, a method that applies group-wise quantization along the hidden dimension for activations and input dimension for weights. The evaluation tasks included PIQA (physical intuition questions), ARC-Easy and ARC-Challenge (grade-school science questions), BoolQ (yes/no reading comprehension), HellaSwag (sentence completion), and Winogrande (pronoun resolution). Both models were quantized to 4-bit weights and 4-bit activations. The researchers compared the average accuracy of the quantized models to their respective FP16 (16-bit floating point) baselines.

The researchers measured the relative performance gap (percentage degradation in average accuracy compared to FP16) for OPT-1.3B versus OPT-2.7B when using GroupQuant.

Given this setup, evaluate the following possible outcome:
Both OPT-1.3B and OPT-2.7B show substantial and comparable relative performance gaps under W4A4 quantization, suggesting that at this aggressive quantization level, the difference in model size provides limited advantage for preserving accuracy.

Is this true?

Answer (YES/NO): NO